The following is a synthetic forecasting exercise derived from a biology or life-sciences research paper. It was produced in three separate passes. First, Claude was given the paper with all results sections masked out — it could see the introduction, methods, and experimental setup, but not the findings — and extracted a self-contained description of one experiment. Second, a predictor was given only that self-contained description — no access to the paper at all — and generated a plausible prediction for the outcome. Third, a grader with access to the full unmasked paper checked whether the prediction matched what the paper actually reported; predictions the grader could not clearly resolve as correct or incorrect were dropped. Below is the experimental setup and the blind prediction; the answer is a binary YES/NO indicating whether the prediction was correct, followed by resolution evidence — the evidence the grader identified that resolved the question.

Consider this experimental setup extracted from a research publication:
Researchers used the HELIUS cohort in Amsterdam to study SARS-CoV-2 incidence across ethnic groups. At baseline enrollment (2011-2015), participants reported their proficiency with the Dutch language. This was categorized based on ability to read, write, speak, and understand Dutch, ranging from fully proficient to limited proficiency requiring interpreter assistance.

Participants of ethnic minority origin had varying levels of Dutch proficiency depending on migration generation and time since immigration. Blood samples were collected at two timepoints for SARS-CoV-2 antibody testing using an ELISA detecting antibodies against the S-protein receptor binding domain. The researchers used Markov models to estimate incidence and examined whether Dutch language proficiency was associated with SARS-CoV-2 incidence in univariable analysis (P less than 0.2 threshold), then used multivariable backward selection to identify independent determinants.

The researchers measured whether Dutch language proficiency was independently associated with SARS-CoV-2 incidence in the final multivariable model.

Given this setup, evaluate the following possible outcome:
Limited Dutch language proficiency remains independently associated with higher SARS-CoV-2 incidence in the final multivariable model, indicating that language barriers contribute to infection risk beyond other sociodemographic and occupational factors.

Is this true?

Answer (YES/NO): NO